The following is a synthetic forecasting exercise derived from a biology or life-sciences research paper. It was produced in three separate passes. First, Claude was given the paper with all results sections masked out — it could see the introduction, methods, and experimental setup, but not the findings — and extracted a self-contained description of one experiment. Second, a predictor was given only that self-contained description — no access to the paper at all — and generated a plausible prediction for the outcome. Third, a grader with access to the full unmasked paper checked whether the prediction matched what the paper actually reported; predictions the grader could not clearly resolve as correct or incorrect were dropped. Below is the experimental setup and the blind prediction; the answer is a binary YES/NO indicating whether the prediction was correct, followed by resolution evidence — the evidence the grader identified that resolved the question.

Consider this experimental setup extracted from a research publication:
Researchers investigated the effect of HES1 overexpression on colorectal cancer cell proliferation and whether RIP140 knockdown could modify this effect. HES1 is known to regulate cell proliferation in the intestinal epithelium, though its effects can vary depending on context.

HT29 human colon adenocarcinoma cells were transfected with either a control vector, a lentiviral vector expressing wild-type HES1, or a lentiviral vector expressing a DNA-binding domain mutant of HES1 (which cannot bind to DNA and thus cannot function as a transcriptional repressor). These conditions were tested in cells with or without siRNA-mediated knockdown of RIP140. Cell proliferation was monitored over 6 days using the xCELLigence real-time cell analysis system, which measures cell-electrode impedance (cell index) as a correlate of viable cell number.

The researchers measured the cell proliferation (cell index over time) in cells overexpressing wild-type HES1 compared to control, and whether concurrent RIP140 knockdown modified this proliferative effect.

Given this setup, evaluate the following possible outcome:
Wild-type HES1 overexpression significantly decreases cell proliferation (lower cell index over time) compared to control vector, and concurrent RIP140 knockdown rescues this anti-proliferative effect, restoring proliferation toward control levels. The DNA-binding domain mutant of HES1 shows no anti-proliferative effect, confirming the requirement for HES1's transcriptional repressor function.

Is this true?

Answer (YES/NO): NO